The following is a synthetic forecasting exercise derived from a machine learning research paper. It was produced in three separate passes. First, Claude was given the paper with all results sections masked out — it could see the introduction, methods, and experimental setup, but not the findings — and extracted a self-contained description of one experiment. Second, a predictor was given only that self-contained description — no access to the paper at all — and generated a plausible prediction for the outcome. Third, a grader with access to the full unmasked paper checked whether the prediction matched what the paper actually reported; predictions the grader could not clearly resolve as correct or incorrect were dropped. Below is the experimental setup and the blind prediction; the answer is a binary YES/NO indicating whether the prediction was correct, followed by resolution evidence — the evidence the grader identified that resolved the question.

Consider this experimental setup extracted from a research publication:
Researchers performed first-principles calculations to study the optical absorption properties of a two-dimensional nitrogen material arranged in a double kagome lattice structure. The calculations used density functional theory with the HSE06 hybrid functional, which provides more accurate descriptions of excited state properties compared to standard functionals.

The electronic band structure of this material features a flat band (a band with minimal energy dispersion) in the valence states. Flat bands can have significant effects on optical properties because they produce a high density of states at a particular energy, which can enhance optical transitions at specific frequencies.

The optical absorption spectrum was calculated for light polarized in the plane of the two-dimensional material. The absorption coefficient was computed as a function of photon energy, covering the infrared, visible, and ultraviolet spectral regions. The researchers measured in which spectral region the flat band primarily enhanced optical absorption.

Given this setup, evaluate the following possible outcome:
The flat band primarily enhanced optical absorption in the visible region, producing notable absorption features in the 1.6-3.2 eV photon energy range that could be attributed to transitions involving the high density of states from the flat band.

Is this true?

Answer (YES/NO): NO